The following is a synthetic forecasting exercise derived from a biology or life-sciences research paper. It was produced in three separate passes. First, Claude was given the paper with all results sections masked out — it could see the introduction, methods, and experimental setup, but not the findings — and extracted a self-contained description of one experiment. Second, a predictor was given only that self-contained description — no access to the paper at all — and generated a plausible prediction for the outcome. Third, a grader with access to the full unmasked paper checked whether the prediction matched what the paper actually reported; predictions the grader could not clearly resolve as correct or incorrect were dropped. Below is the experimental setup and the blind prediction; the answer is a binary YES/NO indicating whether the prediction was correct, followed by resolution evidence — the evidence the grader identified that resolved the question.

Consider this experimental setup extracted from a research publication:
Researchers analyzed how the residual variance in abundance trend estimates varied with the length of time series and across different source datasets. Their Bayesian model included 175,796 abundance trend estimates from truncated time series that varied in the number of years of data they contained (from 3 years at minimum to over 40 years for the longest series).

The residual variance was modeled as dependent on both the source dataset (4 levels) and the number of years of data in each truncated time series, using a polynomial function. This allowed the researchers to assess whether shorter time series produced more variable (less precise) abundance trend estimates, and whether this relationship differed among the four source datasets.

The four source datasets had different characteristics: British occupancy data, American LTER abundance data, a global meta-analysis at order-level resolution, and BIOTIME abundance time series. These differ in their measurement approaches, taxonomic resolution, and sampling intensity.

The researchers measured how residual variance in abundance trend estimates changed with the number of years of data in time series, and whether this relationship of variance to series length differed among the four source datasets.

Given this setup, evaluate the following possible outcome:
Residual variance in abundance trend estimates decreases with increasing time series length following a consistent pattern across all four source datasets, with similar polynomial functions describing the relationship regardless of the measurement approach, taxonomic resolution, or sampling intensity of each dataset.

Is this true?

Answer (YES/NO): NO